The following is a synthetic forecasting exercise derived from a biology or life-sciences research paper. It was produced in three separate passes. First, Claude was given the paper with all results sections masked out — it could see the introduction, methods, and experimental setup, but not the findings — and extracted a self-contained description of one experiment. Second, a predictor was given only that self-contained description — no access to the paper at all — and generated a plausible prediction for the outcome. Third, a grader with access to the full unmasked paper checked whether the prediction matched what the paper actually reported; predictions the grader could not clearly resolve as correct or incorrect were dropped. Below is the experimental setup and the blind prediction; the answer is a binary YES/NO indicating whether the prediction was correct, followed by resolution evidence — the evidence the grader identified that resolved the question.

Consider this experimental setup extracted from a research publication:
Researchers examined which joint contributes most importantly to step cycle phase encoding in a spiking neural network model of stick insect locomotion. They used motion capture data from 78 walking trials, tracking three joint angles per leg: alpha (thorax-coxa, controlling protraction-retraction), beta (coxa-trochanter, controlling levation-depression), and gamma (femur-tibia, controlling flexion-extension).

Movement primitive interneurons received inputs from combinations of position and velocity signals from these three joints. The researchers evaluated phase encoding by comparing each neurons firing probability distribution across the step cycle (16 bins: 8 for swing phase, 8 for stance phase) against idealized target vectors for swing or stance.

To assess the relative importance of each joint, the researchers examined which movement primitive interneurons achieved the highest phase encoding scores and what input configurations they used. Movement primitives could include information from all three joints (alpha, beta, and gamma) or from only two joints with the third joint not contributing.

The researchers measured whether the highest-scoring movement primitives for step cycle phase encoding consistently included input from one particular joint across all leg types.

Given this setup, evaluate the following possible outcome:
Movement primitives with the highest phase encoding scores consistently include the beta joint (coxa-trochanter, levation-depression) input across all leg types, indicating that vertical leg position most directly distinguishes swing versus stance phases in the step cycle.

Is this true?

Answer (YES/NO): NO